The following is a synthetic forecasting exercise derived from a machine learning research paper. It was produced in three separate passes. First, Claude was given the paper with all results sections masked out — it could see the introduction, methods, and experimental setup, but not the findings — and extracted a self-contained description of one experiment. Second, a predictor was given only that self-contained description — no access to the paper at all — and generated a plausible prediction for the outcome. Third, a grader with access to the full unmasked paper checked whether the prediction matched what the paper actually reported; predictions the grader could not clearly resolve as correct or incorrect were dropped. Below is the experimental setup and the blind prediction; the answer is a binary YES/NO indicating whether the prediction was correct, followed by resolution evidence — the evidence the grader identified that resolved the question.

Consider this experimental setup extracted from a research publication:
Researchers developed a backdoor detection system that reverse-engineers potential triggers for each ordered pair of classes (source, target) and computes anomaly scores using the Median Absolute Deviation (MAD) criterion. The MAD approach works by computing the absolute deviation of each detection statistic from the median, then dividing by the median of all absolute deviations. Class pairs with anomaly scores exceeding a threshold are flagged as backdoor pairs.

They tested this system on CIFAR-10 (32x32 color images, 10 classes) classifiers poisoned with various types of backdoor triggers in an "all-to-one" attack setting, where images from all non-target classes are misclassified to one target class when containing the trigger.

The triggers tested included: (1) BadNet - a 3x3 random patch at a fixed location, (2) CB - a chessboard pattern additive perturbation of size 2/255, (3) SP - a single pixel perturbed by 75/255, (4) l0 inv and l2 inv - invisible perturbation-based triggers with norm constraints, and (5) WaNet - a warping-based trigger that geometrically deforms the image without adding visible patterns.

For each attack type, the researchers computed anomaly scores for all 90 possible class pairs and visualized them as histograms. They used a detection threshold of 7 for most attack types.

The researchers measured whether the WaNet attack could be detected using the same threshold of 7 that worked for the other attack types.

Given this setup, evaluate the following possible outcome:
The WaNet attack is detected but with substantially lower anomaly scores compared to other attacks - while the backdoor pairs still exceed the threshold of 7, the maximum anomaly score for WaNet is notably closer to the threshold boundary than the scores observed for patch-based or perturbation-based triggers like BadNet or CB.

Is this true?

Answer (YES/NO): NO